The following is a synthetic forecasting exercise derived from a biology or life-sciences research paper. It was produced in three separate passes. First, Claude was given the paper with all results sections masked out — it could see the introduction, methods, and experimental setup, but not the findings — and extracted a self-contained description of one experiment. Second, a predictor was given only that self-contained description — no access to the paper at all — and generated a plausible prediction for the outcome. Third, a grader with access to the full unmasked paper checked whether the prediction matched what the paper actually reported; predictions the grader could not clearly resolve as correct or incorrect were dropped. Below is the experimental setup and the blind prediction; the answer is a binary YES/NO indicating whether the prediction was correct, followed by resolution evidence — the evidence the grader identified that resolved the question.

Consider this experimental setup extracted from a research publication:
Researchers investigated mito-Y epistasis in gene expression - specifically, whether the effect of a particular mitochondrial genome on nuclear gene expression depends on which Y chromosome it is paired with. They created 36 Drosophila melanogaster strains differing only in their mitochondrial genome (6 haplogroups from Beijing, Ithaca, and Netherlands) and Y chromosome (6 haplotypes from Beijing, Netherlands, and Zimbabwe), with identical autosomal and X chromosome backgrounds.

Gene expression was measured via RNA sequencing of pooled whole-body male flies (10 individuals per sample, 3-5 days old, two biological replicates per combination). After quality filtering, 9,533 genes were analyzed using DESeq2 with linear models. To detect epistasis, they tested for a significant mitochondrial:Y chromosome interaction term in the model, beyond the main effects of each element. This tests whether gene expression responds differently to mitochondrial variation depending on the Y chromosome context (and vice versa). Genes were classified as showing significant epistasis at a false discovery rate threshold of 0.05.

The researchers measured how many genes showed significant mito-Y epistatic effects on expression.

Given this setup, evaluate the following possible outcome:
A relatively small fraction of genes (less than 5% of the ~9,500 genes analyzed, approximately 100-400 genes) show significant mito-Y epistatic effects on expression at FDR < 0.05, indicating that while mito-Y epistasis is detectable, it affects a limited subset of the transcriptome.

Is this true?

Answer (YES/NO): NO